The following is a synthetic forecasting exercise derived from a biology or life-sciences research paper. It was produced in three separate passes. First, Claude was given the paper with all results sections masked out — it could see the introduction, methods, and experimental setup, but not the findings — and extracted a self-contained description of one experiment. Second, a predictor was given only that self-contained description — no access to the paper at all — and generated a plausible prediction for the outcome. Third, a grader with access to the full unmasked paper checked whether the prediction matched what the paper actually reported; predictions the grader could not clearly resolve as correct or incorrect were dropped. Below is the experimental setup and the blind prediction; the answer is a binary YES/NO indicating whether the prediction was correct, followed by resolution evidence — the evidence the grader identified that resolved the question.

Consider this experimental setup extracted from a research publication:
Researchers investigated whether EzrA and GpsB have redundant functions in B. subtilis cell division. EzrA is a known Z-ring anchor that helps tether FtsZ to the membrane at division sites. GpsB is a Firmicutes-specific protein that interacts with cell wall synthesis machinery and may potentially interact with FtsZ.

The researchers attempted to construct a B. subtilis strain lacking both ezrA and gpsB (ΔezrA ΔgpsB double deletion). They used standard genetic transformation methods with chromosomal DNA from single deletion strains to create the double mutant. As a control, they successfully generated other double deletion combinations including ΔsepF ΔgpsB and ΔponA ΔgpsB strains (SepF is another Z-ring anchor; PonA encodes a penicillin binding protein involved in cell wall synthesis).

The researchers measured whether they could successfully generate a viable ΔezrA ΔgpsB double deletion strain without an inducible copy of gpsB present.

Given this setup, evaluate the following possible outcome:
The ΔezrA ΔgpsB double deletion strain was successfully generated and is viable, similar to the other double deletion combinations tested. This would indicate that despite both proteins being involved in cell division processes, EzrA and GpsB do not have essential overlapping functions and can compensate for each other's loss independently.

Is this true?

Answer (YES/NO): NO